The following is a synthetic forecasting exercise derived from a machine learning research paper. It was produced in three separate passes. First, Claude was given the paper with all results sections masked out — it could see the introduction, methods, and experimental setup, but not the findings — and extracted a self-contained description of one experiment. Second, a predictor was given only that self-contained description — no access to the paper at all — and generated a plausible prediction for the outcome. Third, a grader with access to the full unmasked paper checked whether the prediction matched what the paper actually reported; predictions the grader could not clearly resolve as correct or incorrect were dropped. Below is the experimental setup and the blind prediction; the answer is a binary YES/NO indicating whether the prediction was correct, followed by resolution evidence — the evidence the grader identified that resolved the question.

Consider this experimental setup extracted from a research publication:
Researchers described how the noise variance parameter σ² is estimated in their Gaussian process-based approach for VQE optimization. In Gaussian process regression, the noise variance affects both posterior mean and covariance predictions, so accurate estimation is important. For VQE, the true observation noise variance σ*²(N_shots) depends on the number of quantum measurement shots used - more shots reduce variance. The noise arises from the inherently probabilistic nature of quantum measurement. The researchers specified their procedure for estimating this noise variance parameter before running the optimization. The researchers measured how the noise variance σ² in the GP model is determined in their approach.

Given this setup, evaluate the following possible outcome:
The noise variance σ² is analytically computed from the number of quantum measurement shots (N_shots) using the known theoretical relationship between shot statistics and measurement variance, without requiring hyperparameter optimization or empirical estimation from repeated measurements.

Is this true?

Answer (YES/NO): NO